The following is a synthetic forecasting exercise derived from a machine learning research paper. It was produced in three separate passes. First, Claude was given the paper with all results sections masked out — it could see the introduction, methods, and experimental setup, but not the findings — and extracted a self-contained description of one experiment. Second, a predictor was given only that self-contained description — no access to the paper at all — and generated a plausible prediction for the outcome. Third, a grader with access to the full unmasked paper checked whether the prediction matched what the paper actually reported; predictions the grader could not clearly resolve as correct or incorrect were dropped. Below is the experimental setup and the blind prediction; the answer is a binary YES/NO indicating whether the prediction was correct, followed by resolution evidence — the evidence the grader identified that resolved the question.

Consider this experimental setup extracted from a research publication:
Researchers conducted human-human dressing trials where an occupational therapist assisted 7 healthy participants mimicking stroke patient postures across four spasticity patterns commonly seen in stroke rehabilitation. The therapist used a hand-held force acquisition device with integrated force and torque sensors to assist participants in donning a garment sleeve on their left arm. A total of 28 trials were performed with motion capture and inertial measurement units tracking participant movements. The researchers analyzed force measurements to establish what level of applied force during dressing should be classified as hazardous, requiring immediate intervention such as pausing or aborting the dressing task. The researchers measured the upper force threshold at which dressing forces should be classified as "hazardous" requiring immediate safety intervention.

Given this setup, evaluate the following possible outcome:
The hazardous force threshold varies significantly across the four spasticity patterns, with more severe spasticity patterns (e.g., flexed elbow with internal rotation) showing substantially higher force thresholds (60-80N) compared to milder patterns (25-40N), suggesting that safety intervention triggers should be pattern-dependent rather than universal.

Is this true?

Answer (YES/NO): NO